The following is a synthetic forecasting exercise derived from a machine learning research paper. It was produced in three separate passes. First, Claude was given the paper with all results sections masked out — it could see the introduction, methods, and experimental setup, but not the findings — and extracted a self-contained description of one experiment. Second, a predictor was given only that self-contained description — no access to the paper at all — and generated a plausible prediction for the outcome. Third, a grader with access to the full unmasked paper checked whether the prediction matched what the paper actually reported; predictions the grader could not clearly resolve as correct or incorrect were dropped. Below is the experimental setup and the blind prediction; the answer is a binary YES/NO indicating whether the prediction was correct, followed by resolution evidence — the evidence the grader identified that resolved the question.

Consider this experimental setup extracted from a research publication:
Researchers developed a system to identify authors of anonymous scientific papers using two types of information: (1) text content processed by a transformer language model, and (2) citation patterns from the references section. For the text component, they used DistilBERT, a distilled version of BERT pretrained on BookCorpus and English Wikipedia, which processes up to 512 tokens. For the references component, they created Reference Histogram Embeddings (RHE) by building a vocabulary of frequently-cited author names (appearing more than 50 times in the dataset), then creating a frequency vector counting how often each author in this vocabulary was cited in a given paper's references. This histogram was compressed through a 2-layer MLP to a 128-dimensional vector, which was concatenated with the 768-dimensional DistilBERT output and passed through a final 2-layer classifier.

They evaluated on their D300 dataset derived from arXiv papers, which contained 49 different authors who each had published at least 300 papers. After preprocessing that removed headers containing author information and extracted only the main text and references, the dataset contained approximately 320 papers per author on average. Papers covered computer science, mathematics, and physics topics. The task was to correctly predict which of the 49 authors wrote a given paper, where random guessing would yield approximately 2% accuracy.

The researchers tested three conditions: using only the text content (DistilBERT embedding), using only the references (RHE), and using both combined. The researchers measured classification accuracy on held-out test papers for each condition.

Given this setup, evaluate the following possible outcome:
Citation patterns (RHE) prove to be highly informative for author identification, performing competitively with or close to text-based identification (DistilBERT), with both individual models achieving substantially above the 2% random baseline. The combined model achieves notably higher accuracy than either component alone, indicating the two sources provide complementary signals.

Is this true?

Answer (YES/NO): YES